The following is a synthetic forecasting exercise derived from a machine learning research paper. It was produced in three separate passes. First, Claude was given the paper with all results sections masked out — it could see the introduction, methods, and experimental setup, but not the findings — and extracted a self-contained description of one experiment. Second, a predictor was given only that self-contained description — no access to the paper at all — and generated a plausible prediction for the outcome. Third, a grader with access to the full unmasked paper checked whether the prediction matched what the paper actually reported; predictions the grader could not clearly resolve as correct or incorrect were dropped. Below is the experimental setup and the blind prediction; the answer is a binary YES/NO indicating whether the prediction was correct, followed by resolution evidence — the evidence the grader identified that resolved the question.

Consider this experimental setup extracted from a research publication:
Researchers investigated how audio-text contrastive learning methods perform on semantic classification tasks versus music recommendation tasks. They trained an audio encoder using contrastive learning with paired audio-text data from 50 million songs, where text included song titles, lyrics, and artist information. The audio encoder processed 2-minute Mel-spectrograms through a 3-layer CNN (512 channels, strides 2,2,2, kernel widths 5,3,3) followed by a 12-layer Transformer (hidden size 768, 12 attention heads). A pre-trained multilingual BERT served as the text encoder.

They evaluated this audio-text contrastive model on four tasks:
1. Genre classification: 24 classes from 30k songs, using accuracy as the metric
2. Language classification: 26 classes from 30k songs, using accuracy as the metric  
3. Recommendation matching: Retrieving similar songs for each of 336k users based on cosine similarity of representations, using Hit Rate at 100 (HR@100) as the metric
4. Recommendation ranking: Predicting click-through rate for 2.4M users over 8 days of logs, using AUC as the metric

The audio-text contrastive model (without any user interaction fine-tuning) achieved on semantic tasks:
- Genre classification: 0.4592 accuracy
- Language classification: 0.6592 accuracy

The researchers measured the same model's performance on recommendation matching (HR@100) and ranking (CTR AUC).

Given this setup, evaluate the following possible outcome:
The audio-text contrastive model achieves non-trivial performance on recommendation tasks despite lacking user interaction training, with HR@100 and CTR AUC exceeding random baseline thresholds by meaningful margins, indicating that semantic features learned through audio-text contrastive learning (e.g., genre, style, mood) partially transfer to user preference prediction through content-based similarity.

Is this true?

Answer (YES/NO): YES